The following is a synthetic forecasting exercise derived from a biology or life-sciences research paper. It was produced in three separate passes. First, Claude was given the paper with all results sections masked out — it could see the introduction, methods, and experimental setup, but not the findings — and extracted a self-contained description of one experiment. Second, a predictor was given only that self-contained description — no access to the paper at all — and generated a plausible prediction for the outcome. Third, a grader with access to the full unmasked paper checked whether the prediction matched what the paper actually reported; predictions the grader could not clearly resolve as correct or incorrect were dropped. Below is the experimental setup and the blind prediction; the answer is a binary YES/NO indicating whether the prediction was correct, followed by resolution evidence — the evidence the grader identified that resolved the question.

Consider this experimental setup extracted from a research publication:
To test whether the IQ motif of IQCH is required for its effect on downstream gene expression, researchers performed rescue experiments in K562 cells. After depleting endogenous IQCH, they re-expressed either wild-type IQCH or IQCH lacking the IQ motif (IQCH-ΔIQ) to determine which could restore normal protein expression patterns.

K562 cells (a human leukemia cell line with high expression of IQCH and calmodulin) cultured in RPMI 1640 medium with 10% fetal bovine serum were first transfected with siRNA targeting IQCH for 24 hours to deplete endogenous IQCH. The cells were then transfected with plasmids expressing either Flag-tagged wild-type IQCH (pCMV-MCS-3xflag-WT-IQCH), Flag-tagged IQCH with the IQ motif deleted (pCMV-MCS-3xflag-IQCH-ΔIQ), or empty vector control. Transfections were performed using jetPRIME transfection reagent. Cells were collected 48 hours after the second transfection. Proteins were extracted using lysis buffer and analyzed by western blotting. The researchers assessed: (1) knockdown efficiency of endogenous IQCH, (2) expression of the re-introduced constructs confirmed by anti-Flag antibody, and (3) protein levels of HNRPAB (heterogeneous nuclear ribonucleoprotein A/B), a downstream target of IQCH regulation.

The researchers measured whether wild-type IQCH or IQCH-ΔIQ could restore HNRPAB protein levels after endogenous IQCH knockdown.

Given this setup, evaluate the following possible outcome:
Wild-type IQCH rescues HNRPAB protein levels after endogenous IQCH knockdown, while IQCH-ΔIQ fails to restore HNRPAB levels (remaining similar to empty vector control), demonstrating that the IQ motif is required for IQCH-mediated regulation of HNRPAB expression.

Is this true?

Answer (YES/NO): YES